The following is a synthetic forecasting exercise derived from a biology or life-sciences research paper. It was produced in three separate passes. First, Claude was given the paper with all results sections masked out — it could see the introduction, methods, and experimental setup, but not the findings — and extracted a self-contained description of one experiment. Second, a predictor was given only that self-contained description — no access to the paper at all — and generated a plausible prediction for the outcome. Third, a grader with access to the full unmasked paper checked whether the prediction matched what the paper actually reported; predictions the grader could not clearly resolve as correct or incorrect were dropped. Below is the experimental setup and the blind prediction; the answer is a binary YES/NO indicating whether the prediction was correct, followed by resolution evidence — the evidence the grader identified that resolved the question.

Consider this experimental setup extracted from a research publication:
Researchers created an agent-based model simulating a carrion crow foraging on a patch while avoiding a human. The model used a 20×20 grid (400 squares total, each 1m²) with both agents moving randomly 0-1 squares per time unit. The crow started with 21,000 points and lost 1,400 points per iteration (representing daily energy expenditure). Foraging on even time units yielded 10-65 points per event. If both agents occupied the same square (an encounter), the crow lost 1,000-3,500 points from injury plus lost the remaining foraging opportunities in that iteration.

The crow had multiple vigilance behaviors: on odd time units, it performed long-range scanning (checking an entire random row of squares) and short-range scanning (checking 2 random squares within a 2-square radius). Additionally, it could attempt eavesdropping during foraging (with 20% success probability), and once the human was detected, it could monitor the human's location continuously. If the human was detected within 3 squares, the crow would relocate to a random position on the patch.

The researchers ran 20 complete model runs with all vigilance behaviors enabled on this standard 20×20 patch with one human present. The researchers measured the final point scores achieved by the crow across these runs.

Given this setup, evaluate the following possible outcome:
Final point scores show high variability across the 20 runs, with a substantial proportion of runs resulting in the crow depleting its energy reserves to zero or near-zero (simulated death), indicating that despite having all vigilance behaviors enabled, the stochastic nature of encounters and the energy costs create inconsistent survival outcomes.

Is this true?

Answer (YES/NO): NO